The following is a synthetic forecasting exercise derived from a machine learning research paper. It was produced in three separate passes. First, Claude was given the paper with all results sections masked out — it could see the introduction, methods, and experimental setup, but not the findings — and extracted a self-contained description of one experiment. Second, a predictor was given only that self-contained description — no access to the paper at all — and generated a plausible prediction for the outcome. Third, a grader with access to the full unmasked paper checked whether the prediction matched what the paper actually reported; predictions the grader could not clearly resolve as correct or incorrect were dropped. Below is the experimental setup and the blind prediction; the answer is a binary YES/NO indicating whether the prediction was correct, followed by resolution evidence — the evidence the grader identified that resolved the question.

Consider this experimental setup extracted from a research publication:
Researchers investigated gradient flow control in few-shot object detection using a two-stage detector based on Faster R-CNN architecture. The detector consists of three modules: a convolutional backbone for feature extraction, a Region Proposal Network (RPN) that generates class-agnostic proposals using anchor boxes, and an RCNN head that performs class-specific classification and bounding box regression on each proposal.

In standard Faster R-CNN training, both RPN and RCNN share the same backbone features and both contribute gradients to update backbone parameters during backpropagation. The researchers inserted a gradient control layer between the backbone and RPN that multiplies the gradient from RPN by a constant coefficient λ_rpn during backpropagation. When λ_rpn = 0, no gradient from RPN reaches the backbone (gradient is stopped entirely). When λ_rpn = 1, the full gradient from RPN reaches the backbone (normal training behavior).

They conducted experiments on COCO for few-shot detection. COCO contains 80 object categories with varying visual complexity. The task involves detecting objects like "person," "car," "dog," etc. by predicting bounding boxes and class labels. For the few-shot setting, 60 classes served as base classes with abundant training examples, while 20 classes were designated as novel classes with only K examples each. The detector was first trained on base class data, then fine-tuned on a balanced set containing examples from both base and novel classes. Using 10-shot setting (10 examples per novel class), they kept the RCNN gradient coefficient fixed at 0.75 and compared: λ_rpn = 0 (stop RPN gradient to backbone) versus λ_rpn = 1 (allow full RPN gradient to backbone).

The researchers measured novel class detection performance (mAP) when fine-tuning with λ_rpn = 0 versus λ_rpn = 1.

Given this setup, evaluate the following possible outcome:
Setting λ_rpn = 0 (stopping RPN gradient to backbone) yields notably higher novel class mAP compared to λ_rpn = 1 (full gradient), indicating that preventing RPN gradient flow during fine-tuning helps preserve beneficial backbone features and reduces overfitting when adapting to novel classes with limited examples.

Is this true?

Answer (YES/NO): YES